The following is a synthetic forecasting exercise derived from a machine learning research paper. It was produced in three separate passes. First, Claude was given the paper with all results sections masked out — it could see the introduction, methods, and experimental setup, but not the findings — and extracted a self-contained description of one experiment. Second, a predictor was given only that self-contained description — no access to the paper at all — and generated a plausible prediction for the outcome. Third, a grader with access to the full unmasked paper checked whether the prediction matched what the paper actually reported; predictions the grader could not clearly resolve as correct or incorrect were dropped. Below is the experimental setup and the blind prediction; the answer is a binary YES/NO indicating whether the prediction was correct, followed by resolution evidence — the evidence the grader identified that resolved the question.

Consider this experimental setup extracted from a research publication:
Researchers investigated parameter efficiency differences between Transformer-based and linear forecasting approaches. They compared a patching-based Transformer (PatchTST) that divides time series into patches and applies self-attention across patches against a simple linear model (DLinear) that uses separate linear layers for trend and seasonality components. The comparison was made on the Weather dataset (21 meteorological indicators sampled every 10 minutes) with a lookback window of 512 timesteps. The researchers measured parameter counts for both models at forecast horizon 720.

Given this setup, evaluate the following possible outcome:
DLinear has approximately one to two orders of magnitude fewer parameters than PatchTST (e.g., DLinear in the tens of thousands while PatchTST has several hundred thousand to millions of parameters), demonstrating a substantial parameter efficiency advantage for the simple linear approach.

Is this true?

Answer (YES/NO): NO